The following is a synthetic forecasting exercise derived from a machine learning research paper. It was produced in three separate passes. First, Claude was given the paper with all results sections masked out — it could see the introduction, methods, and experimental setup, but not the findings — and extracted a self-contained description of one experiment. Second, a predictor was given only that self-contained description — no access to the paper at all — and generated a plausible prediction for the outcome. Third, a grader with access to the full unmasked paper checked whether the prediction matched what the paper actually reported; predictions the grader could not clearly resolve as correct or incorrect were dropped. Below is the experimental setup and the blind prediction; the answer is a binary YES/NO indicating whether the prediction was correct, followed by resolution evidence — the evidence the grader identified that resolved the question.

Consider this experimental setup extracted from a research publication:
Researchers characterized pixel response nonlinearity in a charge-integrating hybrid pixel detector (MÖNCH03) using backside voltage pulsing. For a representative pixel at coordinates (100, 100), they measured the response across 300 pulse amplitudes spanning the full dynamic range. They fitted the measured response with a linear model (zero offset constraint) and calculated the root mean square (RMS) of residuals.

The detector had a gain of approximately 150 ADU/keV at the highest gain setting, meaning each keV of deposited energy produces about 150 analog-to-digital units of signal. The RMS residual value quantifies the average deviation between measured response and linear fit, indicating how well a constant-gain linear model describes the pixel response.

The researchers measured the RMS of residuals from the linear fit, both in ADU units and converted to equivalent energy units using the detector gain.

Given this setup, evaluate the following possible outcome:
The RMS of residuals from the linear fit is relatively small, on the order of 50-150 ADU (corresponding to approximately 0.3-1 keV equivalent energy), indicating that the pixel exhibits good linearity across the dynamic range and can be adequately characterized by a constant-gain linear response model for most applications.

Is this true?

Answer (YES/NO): NO